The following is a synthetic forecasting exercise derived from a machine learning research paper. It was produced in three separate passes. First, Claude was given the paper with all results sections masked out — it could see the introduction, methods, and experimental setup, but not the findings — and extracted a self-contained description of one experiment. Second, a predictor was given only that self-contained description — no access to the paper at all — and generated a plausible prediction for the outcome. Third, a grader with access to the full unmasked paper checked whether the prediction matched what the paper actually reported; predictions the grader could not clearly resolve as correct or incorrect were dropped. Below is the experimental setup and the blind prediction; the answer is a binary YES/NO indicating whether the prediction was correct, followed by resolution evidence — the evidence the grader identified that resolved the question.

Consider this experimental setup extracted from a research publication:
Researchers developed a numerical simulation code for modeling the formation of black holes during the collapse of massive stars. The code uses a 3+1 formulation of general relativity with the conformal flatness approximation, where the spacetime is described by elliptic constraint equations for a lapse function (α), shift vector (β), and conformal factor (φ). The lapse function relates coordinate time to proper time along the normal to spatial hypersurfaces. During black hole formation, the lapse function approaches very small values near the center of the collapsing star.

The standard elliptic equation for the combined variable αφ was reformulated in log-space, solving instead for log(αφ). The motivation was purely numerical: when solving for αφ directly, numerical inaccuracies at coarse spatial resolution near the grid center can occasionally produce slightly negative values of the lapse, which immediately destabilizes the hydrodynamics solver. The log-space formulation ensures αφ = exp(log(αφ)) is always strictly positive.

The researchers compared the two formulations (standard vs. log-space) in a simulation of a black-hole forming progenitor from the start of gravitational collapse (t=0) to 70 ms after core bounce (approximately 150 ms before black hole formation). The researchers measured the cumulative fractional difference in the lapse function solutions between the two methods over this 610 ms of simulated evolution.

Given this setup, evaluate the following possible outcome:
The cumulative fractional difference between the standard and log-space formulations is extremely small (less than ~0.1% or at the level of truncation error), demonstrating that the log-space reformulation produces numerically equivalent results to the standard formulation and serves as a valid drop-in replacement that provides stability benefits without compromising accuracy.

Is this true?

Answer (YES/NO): YES